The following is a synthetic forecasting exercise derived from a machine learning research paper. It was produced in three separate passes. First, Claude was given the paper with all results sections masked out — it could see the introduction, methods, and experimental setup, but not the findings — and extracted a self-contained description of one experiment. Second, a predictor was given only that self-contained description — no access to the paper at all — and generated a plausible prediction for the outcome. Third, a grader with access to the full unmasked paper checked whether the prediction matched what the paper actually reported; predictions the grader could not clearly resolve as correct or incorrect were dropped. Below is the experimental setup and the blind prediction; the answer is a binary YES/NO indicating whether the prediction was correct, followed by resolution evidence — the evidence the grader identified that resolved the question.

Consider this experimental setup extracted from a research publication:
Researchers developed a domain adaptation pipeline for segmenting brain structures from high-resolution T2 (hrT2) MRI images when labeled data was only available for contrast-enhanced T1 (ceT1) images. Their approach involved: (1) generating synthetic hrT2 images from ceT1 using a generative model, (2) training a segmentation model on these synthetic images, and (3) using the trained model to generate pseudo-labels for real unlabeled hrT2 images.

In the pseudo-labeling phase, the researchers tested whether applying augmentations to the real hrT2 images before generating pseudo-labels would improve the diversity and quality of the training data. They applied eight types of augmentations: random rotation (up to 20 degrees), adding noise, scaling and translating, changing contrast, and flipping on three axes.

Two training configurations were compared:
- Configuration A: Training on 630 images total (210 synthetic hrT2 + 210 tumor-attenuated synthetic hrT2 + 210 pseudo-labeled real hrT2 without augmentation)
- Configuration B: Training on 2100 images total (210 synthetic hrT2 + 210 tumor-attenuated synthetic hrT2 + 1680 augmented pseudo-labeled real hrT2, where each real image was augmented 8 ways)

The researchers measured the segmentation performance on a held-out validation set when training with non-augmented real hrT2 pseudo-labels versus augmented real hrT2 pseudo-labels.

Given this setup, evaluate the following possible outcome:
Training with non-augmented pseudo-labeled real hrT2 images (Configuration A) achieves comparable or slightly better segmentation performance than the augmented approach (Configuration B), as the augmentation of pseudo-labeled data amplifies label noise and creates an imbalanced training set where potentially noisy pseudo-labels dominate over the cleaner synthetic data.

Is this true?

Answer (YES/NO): NO